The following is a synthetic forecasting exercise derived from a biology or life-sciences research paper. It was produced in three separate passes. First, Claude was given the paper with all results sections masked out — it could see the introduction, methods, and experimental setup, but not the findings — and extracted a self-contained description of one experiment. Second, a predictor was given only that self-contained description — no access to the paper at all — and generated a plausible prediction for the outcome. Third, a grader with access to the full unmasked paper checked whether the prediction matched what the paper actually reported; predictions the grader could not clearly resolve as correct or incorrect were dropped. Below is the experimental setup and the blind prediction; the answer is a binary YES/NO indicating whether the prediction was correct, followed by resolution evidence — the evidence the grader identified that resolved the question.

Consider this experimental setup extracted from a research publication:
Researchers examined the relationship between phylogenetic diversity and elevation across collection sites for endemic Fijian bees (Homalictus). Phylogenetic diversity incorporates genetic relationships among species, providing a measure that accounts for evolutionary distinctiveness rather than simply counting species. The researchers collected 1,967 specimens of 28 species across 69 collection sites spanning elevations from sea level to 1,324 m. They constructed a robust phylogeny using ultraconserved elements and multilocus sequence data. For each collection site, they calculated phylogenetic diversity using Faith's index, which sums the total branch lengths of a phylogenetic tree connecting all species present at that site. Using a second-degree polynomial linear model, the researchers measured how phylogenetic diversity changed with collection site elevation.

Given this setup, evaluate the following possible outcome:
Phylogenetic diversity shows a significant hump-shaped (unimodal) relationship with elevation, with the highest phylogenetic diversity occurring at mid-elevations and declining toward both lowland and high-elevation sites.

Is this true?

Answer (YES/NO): NO